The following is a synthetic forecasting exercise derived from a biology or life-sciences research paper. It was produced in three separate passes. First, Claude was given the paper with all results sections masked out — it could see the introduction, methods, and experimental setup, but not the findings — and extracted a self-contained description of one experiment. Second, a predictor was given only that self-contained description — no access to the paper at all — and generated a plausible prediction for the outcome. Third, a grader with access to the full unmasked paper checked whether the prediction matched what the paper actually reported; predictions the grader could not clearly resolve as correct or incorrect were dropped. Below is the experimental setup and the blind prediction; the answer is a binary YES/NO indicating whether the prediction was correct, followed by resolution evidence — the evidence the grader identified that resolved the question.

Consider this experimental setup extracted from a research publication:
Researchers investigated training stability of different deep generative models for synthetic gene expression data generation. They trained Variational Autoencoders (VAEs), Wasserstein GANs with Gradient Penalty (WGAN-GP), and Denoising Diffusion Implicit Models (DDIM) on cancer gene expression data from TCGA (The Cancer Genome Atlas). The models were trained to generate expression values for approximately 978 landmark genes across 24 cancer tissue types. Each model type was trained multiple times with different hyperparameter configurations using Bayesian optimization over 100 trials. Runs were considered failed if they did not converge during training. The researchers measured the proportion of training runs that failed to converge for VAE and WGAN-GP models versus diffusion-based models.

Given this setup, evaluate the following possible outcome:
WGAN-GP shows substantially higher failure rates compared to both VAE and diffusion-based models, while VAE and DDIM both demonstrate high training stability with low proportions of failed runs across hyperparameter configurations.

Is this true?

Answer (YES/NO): NO